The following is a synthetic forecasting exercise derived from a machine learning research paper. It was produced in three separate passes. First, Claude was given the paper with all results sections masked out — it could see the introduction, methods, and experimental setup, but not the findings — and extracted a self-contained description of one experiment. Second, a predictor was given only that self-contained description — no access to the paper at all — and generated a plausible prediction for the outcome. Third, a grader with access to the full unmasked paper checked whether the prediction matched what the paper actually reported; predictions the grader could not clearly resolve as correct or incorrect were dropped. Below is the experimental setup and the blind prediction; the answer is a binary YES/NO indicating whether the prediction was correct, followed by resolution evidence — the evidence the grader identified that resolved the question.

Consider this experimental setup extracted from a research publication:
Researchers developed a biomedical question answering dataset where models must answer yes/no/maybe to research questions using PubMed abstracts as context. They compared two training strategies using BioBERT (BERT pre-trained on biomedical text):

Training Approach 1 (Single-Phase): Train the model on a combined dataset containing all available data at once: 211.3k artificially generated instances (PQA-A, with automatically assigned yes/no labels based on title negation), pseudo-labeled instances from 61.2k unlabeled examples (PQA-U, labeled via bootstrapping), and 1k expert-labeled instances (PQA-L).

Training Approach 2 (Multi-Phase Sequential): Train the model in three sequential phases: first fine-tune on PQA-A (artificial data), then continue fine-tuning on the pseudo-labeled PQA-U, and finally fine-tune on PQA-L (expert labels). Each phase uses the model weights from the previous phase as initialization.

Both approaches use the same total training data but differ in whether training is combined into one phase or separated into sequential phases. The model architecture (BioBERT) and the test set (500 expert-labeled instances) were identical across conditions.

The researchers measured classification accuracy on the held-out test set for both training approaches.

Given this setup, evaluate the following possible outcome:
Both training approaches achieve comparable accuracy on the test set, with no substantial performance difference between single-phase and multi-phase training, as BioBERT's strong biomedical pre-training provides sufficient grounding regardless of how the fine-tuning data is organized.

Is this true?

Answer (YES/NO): NO